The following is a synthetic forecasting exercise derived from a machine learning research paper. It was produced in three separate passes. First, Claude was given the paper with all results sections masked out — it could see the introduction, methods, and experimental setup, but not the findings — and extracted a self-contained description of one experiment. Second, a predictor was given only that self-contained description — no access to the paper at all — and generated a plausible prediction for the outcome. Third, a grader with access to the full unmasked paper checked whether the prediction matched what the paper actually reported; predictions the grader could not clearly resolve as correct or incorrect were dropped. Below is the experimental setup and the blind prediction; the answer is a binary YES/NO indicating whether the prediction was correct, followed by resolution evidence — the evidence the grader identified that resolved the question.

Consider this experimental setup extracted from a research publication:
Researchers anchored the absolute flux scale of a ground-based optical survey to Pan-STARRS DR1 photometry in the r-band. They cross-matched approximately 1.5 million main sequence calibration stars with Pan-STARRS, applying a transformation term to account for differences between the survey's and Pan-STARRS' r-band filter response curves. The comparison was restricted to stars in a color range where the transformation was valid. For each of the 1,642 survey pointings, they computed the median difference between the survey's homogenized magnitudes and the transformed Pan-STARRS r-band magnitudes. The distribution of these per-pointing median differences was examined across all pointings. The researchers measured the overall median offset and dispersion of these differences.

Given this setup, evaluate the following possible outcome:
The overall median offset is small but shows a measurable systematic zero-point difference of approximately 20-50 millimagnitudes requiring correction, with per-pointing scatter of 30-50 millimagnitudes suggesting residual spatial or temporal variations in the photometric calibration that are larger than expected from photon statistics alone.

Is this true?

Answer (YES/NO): NO